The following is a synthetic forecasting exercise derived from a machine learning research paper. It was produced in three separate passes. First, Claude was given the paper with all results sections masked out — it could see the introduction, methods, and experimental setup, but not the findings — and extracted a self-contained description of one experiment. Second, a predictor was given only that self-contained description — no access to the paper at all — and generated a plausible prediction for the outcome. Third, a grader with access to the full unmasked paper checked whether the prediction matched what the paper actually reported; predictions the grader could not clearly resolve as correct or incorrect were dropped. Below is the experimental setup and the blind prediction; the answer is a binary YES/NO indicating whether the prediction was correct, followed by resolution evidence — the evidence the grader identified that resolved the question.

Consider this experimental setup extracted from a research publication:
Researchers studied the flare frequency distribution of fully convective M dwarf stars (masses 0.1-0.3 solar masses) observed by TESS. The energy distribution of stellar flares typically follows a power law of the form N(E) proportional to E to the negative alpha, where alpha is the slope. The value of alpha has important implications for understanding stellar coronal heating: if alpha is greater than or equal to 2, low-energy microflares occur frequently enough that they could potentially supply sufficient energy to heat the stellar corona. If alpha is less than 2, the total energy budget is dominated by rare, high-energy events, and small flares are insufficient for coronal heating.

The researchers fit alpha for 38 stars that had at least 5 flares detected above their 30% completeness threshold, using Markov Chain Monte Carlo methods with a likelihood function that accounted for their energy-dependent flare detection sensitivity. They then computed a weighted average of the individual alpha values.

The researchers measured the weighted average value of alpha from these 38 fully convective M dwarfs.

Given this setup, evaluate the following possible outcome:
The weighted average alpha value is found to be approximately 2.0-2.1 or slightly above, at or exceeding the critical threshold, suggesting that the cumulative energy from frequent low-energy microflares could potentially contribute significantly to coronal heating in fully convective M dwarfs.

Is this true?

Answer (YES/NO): NO